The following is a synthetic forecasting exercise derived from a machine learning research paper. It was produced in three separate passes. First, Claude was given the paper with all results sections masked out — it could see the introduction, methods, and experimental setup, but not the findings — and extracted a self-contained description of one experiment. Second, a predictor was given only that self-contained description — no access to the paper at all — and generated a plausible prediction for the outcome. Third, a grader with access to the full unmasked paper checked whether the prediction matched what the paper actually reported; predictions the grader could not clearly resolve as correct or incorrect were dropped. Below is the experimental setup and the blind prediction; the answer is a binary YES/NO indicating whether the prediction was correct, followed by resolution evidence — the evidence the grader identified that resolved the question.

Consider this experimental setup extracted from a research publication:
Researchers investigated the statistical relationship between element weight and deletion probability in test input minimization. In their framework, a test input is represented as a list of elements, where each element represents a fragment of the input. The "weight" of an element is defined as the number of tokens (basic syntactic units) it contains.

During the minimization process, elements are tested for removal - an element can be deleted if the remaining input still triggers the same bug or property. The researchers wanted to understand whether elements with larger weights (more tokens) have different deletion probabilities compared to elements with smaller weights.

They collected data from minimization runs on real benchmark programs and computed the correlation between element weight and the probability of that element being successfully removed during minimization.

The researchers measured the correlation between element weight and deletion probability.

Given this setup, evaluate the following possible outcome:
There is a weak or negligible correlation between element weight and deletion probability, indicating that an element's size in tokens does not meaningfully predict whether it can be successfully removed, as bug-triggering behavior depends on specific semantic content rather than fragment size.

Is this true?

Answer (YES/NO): NO